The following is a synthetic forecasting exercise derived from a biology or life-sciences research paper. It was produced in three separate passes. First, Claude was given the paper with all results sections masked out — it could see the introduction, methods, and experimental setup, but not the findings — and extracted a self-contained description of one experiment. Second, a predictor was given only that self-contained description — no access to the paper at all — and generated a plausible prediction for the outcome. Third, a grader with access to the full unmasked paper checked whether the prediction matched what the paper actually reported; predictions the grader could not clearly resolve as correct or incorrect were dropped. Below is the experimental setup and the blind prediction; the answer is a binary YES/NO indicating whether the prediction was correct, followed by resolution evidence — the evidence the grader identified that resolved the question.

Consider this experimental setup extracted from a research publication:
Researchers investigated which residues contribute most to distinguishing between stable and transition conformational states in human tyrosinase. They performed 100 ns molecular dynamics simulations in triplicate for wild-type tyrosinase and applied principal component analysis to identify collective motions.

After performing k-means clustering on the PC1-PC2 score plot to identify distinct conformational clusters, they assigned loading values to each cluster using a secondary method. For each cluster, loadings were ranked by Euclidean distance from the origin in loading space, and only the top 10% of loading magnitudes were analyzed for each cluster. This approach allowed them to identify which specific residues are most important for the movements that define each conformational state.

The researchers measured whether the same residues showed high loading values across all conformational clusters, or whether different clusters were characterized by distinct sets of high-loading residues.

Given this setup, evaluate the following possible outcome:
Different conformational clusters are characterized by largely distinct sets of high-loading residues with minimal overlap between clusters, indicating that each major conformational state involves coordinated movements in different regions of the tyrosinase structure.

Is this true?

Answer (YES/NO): NO